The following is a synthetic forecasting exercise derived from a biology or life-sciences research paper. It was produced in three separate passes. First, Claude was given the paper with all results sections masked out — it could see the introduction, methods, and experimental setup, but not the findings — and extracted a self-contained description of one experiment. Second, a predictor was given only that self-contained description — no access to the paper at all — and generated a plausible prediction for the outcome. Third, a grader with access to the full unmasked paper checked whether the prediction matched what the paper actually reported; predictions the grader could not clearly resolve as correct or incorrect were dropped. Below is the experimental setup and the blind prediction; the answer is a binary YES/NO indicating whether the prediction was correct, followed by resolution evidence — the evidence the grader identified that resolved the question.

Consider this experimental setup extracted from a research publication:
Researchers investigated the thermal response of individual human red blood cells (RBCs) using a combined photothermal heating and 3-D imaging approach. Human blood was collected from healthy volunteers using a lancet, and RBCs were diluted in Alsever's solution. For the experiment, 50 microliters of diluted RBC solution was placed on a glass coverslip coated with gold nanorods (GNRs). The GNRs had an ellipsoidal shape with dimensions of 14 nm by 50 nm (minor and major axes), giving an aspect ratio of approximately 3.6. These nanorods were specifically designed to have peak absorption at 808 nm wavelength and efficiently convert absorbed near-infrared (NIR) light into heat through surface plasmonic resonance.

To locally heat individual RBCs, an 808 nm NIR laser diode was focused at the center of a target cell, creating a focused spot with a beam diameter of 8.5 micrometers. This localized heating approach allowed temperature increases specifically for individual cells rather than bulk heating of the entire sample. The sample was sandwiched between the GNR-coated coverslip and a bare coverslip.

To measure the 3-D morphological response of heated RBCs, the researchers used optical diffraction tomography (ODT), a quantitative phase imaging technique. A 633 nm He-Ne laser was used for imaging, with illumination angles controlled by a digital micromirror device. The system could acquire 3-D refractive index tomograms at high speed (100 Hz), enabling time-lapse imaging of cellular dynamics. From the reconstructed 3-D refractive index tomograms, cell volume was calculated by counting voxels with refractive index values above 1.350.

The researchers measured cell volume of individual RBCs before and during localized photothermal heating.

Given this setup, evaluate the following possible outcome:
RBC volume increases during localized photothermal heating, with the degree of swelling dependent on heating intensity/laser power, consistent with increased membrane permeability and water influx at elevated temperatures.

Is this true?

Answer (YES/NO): NO